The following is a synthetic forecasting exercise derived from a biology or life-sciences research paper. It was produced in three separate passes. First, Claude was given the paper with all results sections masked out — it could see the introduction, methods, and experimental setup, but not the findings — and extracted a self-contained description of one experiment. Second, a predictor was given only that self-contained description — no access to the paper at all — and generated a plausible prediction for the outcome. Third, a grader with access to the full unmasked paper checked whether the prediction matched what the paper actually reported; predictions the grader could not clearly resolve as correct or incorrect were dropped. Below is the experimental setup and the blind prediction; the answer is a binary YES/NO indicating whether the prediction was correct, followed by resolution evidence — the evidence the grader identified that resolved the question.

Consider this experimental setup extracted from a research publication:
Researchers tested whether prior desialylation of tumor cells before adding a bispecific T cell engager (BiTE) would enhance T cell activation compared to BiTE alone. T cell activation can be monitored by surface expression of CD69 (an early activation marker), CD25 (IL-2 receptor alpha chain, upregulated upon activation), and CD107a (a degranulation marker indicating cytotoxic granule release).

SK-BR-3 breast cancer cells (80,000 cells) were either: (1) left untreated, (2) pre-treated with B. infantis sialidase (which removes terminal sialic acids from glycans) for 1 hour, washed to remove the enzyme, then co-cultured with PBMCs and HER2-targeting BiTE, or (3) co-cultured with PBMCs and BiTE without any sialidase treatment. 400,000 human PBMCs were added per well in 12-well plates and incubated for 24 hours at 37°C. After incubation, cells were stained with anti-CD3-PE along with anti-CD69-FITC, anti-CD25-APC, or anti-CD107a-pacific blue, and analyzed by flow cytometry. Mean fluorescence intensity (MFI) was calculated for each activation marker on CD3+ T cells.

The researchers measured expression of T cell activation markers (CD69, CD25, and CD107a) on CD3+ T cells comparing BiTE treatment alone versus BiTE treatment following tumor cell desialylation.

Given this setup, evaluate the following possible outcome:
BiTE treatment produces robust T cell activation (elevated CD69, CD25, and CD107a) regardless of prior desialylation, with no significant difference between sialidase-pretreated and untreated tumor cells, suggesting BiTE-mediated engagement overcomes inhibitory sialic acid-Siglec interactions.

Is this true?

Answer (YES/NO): NO